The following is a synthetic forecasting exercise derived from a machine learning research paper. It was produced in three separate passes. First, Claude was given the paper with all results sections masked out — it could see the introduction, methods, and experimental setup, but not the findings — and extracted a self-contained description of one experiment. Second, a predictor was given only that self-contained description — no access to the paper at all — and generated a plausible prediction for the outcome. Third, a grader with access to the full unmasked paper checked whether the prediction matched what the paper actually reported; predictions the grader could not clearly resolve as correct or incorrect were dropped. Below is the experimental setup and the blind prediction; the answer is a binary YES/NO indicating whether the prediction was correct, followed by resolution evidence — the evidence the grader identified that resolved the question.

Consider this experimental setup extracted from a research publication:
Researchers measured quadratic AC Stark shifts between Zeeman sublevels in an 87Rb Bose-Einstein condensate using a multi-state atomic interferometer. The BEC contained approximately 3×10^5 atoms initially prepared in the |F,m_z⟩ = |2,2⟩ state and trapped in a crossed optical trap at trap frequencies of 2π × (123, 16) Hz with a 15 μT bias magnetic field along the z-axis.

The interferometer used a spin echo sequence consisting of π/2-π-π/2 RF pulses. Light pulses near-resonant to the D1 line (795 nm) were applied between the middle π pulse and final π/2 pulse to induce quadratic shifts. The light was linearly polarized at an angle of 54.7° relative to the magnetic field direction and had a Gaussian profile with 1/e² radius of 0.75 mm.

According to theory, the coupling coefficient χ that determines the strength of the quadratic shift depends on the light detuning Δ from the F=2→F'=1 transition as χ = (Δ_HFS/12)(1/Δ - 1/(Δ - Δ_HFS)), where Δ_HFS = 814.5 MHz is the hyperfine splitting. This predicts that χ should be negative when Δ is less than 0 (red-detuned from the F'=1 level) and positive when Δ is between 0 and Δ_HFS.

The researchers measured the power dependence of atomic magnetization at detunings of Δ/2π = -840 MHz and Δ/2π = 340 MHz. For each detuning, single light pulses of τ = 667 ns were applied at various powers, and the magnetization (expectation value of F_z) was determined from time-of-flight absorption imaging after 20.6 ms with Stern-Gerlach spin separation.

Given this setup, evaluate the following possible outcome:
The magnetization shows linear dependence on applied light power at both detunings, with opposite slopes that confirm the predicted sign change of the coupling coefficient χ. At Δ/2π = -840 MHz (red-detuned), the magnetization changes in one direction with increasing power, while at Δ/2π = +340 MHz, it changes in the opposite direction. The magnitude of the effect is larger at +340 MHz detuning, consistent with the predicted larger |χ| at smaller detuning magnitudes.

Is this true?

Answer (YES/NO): NO